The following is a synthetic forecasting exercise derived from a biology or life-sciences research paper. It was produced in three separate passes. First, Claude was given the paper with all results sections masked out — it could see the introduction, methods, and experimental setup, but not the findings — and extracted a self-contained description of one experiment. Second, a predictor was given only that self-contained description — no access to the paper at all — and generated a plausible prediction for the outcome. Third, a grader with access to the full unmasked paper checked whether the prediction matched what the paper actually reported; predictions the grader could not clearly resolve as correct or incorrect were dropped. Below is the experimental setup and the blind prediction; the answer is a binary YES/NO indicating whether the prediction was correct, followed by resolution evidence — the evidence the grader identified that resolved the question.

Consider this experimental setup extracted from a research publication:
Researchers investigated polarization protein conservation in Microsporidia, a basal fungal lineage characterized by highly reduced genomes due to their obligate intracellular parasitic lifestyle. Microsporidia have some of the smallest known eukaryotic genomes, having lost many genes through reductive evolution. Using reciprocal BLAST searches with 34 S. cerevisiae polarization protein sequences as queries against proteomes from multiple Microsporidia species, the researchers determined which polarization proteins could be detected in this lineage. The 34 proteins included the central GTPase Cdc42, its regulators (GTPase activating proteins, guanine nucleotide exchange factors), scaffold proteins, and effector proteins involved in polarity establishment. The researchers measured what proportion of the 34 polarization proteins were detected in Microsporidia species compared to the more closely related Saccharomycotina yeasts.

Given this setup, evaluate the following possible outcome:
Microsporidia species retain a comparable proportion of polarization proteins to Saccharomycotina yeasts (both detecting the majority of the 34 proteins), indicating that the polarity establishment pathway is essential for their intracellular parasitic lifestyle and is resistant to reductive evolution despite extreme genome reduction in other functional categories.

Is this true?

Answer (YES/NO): NO